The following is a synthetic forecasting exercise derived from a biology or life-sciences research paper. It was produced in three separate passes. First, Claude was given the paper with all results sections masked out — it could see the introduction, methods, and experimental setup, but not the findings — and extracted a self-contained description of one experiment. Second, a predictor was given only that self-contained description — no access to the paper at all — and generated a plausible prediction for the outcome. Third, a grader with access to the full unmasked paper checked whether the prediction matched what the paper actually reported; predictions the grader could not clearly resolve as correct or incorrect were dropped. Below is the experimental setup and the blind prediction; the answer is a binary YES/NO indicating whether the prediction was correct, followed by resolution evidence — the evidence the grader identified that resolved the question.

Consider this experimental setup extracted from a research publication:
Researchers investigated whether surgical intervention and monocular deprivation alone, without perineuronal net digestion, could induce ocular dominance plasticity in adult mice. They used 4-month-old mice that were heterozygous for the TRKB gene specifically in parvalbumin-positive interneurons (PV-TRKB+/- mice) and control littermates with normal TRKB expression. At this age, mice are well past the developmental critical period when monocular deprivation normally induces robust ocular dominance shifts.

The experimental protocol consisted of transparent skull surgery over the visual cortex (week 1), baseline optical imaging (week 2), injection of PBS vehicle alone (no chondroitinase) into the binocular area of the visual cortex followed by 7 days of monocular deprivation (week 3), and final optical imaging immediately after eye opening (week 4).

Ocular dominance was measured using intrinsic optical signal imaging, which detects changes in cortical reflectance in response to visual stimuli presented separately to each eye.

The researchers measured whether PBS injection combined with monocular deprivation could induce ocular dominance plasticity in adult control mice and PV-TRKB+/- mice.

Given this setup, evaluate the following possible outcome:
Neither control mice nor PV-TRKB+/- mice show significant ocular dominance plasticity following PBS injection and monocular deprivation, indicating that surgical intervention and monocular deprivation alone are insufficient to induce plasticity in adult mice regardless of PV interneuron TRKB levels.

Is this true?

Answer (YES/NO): YES